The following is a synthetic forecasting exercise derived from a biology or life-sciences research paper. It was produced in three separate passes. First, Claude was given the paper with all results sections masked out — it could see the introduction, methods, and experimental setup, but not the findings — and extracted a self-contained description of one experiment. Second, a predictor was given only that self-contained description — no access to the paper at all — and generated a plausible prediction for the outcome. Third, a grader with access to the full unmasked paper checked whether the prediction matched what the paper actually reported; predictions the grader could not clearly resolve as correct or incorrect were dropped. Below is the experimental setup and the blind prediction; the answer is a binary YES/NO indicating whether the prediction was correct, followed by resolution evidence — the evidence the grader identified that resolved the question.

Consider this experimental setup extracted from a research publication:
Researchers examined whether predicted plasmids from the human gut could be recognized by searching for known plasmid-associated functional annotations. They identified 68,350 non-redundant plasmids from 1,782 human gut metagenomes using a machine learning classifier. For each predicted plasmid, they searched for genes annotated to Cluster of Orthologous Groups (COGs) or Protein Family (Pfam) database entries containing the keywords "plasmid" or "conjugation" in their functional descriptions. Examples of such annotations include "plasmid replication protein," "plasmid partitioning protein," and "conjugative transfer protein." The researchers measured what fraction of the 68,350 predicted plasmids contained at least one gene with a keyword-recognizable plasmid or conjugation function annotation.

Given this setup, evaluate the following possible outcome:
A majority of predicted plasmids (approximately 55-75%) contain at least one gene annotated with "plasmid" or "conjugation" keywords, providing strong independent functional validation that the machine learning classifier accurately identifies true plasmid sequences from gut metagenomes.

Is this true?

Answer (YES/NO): NO